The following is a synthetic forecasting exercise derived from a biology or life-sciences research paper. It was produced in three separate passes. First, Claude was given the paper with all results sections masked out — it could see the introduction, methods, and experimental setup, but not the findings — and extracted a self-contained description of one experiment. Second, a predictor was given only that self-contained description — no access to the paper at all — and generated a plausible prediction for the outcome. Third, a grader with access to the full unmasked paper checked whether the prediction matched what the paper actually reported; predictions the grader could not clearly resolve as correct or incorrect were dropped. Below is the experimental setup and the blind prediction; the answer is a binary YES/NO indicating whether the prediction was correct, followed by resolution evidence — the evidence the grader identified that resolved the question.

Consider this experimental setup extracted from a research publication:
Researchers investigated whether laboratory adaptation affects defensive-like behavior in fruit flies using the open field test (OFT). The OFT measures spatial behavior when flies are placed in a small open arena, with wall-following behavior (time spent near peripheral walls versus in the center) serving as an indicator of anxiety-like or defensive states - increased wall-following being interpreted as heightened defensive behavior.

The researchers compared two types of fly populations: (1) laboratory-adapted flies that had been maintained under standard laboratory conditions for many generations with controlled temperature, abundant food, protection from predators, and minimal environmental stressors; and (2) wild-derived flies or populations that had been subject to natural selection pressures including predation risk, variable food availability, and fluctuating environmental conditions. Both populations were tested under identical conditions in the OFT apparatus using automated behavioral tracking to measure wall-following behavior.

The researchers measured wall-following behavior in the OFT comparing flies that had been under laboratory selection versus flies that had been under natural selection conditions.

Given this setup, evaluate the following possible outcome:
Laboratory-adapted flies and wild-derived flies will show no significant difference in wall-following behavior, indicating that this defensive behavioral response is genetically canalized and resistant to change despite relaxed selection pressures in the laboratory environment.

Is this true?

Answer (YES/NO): NO